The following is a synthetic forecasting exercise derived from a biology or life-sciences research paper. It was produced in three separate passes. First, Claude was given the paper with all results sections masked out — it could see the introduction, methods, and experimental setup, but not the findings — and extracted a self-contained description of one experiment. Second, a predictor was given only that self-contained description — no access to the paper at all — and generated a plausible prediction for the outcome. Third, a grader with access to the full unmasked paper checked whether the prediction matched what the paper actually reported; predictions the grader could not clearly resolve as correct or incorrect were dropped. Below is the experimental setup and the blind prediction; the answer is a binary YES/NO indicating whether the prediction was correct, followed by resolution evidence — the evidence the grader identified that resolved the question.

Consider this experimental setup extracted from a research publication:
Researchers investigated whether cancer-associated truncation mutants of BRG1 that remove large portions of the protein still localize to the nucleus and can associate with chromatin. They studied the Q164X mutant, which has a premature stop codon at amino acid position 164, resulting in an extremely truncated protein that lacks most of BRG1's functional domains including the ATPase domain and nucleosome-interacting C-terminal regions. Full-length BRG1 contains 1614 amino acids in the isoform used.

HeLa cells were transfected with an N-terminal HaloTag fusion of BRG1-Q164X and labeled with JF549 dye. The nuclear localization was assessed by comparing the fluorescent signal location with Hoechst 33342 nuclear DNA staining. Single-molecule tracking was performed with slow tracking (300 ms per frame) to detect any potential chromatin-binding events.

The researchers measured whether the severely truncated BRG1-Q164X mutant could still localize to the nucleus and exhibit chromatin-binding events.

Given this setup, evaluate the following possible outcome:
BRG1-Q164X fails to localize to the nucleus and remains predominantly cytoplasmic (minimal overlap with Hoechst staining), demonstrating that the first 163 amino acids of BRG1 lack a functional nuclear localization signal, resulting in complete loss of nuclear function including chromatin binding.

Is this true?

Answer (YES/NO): NO